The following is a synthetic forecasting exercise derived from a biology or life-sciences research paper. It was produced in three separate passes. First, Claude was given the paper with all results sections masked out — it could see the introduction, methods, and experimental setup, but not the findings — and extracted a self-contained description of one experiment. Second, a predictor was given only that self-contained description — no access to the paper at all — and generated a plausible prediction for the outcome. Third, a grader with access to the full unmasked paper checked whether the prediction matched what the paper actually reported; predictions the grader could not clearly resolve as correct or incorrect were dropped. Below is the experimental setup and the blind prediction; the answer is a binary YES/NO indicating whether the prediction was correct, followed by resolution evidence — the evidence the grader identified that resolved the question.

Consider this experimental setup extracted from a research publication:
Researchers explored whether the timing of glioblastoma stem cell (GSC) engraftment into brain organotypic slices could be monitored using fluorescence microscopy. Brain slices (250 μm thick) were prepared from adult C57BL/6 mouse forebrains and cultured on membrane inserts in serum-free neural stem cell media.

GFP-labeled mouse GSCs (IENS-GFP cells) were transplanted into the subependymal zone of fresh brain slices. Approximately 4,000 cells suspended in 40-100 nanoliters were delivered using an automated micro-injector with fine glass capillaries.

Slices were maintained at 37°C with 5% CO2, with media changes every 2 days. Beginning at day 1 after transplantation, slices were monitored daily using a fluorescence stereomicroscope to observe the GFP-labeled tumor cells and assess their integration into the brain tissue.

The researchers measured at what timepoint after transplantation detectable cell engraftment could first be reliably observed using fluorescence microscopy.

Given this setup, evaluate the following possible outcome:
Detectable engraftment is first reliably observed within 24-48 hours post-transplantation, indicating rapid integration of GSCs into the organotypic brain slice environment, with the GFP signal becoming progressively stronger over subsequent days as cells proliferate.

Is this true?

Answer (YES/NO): NO